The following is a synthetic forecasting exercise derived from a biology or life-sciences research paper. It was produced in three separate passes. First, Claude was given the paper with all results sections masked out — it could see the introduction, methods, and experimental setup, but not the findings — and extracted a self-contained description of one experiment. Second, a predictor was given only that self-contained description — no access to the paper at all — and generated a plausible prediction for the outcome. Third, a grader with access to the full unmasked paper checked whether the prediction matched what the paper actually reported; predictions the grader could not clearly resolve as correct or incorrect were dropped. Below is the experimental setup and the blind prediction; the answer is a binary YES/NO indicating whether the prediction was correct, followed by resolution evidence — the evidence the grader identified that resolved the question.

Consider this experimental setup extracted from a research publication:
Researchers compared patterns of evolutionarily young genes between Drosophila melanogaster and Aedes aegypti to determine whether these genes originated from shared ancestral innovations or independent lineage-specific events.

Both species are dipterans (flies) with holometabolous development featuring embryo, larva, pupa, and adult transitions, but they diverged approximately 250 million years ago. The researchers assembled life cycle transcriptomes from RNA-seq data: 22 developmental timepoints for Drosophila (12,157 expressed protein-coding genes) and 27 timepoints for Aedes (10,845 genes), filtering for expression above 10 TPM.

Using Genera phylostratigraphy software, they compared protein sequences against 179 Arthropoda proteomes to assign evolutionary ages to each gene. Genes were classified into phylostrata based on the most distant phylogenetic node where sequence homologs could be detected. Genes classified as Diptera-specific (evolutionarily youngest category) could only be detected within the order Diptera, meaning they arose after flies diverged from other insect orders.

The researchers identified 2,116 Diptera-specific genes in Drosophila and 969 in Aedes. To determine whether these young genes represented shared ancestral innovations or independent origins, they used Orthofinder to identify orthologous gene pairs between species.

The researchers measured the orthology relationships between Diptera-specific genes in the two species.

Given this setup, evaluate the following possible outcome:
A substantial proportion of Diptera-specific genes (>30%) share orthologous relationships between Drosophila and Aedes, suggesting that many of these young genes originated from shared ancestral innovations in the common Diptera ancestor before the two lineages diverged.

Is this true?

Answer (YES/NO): NO